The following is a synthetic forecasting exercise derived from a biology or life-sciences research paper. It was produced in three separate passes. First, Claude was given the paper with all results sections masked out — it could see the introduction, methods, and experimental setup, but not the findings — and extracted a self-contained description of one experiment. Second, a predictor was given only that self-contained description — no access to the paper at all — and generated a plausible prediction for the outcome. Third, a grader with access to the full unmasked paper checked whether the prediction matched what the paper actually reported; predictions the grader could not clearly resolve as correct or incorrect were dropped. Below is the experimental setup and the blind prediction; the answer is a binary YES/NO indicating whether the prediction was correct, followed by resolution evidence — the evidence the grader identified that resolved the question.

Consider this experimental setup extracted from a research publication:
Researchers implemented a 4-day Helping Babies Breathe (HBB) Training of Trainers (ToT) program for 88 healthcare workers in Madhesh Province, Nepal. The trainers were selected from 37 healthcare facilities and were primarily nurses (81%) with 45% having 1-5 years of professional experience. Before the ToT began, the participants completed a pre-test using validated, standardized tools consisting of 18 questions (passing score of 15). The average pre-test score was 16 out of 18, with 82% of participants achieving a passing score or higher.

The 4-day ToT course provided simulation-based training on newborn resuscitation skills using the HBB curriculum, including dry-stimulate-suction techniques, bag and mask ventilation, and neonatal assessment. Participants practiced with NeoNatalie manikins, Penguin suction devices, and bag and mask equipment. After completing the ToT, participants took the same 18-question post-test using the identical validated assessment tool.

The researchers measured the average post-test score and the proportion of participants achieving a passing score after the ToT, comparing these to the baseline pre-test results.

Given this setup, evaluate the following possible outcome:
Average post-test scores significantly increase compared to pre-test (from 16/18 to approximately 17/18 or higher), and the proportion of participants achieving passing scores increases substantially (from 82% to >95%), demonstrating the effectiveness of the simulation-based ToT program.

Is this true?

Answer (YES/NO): NO